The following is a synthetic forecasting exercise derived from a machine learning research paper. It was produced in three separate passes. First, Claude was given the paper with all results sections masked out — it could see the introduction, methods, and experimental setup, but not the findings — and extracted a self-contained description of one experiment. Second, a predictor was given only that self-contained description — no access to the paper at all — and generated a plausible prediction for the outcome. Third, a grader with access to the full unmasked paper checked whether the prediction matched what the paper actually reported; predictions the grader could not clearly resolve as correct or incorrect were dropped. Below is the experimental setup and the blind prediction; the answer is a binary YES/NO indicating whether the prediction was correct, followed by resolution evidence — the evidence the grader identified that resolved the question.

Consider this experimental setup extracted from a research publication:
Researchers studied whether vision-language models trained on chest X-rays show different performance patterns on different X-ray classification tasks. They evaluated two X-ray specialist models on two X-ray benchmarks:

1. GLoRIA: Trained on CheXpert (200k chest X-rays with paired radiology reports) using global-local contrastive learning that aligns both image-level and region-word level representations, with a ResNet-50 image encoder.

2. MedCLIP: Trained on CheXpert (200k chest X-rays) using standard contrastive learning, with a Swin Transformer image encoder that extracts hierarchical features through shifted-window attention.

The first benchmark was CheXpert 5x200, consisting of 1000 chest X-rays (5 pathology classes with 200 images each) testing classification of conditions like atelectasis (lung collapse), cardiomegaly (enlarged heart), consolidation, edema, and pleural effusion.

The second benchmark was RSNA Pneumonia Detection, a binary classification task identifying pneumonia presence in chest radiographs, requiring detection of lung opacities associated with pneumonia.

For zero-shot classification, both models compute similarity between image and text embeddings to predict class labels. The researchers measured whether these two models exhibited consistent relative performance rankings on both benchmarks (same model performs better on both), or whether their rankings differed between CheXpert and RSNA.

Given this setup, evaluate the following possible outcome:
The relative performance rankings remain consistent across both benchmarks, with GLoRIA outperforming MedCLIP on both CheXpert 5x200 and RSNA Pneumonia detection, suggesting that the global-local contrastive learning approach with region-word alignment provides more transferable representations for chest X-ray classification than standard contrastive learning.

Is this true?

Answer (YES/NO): NO